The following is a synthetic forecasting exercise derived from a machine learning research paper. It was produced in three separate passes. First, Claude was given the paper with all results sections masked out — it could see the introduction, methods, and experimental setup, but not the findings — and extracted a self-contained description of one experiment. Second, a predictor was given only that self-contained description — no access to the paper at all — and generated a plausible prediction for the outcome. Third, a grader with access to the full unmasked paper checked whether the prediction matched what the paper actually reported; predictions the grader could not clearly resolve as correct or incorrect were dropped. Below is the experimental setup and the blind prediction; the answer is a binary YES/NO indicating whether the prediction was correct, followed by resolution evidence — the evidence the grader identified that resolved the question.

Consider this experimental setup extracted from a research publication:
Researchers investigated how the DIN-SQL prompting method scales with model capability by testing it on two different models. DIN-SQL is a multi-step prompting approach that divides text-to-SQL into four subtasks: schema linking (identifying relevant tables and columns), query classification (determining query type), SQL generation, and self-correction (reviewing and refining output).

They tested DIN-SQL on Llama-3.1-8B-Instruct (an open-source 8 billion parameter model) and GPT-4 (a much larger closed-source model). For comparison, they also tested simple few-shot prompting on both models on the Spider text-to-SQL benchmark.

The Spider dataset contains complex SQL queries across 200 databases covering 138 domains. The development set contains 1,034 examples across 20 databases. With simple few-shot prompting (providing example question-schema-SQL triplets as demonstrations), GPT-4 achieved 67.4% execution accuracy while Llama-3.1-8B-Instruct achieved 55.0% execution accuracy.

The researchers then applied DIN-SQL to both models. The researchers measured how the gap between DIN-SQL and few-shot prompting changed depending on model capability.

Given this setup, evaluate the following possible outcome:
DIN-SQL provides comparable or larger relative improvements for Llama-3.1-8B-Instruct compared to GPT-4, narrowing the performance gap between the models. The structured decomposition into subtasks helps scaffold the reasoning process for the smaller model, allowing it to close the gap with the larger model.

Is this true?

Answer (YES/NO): NO